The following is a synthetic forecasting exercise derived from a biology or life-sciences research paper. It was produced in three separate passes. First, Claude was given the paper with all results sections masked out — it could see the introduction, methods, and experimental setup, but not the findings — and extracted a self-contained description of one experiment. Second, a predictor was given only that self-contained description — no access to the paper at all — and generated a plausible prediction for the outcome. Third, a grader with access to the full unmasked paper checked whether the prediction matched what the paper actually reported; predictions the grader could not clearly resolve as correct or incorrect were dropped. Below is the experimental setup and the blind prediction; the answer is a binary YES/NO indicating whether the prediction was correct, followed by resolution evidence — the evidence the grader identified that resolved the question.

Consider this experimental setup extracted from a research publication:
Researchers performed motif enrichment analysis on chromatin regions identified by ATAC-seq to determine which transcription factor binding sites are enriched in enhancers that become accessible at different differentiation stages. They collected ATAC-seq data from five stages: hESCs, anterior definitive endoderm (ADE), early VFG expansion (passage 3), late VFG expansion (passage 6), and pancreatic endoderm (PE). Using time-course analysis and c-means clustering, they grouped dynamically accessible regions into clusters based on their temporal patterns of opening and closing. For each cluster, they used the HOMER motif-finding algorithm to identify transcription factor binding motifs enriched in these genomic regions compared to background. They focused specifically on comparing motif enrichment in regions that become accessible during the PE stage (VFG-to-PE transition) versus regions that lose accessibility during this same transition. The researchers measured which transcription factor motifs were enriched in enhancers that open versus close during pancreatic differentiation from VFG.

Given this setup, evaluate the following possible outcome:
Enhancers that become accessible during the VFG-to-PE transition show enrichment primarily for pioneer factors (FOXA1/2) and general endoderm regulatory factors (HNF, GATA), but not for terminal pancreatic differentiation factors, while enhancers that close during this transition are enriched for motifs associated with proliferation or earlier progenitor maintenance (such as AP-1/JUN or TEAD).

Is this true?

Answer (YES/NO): NO